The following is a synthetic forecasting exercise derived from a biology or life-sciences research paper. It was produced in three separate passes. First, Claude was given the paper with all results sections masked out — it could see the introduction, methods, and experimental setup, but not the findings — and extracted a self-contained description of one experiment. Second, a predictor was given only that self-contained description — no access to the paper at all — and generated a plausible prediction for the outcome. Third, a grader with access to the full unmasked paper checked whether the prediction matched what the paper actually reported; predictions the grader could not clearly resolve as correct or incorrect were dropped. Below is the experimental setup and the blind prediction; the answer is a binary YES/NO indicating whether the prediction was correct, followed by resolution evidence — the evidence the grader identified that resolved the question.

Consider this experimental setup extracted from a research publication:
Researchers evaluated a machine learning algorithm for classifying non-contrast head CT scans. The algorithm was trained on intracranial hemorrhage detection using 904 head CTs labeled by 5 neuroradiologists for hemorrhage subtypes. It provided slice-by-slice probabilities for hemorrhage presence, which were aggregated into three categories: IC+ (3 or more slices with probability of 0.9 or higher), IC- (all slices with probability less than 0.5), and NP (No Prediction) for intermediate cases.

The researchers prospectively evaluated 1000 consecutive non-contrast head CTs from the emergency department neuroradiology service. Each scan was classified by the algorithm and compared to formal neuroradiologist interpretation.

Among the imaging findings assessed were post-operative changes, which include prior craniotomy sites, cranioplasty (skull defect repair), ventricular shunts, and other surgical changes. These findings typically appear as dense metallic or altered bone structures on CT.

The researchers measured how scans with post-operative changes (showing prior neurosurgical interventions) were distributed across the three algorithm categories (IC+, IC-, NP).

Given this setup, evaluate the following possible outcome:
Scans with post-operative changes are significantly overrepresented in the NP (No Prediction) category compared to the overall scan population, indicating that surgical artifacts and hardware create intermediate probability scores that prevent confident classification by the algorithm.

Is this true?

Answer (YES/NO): YES